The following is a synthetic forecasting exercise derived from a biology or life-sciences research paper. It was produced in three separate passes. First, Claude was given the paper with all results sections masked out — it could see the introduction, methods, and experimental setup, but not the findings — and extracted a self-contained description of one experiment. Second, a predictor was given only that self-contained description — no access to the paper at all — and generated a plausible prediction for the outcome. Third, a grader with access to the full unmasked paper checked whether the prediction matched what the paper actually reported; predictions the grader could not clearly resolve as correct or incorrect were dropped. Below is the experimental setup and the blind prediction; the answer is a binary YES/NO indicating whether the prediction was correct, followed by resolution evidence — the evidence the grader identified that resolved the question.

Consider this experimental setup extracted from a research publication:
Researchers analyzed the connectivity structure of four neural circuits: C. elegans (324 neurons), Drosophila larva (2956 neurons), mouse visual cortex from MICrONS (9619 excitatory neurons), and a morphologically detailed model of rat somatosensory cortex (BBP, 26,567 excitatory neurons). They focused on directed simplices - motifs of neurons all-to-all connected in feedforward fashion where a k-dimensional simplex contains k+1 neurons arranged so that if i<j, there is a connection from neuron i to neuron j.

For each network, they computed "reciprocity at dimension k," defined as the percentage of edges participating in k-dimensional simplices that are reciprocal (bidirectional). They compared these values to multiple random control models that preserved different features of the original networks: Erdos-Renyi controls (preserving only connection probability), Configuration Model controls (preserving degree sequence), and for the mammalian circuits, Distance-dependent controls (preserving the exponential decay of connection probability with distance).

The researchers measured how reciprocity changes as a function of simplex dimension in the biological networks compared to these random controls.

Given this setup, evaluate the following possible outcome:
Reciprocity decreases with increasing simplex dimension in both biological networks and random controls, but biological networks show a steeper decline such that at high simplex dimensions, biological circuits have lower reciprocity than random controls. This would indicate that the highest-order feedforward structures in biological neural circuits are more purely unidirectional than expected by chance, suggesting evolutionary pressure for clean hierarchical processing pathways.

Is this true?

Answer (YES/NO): NO